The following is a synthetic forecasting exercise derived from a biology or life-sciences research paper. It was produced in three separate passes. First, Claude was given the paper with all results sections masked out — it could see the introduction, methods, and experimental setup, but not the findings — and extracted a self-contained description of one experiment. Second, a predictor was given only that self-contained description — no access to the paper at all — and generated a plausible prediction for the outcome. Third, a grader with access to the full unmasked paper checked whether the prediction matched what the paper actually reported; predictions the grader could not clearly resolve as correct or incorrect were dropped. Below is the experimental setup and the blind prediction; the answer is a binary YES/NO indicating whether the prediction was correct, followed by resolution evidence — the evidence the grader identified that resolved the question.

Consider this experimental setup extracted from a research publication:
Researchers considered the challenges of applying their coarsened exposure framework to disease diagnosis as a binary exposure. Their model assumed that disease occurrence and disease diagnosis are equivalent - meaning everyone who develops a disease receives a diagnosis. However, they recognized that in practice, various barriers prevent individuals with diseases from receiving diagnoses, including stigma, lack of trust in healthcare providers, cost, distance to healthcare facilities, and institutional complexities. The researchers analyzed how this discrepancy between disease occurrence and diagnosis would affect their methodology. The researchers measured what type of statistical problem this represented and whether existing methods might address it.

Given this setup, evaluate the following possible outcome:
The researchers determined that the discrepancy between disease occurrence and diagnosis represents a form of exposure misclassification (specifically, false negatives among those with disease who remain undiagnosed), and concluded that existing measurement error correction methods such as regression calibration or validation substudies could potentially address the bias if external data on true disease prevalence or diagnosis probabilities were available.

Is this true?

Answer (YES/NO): NO